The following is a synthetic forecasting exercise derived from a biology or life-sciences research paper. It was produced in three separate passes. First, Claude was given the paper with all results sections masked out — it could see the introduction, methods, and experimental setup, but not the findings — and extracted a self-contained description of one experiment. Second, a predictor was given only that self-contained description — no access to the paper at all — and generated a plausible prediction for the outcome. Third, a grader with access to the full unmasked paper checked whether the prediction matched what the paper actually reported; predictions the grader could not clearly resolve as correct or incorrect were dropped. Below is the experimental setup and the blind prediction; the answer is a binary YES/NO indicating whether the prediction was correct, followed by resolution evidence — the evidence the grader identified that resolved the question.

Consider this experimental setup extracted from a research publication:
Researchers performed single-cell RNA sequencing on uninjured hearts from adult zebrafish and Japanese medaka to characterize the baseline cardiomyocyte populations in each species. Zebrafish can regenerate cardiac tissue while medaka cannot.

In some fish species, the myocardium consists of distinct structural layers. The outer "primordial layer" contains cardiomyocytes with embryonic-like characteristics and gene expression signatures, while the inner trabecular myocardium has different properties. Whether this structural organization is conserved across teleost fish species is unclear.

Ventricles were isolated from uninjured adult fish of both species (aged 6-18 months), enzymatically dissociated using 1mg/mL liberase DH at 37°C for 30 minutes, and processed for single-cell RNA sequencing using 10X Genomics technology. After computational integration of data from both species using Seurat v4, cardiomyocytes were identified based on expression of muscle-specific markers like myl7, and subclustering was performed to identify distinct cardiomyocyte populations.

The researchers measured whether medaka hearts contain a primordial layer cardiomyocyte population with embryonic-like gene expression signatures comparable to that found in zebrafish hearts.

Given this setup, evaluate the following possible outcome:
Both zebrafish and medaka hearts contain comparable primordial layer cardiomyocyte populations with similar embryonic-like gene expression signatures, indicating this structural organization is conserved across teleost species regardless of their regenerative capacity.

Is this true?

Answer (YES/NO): NO